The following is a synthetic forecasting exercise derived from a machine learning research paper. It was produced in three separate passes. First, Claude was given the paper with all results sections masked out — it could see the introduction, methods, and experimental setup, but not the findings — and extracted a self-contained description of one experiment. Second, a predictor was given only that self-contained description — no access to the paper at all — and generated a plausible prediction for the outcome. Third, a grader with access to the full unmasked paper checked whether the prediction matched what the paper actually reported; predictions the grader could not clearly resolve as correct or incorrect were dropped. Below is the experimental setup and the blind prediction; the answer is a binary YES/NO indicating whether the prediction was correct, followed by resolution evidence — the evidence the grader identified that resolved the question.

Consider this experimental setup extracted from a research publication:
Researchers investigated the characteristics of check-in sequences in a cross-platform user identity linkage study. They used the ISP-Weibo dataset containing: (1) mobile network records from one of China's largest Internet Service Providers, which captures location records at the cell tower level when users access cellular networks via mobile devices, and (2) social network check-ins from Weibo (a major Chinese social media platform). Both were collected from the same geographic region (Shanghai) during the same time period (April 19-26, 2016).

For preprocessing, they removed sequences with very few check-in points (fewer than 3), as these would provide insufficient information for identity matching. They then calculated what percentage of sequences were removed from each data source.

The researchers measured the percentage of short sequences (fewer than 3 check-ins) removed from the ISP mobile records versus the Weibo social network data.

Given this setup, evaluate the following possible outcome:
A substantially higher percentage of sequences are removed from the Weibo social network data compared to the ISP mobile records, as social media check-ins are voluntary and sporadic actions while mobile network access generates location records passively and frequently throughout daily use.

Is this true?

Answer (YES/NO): NO